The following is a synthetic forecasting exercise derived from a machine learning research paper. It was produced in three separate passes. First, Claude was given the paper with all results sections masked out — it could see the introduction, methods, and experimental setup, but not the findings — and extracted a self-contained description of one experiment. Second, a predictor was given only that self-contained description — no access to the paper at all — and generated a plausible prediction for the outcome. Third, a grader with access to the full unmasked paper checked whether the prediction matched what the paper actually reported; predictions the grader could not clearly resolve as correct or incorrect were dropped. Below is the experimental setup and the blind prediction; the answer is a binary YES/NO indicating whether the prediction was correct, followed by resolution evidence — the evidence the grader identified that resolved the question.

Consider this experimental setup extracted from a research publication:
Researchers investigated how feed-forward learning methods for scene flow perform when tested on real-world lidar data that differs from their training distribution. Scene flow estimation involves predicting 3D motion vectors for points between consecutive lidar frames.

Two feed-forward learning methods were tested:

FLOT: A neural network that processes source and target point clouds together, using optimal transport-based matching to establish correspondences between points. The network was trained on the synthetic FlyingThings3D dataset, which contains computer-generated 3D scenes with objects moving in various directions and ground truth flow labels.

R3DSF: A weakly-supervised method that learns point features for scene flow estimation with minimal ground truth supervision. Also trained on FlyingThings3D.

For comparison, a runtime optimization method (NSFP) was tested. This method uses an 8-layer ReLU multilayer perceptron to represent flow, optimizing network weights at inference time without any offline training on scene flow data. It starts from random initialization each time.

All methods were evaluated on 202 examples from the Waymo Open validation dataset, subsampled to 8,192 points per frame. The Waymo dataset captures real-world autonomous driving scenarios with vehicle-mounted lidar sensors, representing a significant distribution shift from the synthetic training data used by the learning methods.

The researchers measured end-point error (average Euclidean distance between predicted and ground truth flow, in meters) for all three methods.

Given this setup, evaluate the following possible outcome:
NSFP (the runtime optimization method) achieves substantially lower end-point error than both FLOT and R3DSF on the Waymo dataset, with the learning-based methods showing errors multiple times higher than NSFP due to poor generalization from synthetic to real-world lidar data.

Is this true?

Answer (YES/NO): YES